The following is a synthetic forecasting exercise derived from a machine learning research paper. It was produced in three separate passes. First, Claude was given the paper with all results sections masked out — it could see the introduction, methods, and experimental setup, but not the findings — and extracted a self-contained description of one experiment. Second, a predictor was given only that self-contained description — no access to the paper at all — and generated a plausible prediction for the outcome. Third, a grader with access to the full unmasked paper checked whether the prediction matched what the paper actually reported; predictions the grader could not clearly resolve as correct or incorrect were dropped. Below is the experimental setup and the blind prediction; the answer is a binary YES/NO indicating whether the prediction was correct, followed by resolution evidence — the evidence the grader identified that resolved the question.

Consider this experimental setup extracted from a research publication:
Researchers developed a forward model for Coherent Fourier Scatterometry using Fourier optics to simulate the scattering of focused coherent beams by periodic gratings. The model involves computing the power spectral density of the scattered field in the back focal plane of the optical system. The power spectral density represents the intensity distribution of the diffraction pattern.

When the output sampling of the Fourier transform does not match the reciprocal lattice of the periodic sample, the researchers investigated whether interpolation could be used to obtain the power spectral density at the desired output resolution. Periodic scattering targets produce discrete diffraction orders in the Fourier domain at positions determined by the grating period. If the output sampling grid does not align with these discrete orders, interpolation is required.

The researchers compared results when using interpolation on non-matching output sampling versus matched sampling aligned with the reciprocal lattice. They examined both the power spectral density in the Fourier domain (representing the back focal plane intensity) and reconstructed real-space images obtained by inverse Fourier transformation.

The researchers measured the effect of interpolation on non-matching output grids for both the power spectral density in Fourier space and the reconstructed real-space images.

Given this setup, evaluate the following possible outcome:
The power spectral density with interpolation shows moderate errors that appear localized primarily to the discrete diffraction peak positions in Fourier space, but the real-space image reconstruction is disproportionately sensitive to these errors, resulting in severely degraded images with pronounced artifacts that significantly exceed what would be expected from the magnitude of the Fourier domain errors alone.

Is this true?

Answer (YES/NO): NO